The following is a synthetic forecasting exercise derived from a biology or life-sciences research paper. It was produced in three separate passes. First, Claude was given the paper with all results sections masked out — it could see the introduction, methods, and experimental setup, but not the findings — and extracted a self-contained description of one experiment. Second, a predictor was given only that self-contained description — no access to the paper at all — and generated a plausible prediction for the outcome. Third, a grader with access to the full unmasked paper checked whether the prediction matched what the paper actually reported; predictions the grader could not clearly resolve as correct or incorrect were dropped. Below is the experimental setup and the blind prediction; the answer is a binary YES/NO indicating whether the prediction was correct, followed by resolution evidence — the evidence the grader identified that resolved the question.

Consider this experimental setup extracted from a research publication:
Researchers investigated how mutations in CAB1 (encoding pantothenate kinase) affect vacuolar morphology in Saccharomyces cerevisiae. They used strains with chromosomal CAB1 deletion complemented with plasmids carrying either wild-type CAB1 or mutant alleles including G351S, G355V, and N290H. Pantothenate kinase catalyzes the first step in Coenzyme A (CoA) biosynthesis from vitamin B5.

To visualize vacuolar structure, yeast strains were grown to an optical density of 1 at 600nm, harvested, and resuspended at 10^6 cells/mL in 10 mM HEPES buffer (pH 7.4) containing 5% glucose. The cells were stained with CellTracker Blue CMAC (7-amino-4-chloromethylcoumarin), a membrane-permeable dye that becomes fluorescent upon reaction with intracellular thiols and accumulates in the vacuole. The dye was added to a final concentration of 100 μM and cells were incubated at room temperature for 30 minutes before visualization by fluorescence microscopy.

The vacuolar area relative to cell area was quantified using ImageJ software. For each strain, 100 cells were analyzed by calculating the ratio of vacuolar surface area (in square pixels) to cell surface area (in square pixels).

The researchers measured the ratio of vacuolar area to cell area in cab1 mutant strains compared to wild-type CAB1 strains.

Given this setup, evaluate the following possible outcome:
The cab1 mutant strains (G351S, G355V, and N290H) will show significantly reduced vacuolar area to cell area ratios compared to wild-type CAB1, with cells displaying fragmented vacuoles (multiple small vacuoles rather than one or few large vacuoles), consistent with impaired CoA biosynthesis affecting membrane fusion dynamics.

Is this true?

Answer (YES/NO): NO